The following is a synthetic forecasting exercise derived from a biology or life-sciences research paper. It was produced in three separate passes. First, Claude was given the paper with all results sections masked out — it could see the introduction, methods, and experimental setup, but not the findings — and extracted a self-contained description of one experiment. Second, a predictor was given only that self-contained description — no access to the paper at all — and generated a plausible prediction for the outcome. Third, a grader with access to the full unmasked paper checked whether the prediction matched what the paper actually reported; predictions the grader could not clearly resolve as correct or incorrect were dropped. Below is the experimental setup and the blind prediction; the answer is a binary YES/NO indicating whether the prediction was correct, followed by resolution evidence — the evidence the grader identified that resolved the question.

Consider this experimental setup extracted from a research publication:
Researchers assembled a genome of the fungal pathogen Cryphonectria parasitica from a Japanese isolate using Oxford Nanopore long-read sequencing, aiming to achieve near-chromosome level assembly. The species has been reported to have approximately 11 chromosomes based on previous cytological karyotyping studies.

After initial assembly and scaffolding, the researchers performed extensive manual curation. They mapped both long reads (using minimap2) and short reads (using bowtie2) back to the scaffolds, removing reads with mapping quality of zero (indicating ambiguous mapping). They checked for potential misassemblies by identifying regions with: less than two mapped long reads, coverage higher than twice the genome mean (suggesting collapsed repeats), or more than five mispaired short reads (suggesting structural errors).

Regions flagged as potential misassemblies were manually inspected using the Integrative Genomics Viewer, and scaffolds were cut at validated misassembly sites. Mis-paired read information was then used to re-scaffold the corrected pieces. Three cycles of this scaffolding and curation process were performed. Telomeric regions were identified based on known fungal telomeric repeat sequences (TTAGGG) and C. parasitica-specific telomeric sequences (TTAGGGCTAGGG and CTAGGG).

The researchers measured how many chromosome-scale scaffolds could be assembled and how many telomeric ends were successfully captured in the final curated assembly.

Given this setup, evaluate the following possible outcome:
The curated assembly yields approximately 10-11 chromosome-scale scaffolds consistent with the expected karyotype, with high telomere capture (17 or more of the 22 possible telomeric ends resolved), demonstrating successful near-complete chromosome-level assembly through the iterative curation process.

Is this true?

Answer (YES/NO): NO